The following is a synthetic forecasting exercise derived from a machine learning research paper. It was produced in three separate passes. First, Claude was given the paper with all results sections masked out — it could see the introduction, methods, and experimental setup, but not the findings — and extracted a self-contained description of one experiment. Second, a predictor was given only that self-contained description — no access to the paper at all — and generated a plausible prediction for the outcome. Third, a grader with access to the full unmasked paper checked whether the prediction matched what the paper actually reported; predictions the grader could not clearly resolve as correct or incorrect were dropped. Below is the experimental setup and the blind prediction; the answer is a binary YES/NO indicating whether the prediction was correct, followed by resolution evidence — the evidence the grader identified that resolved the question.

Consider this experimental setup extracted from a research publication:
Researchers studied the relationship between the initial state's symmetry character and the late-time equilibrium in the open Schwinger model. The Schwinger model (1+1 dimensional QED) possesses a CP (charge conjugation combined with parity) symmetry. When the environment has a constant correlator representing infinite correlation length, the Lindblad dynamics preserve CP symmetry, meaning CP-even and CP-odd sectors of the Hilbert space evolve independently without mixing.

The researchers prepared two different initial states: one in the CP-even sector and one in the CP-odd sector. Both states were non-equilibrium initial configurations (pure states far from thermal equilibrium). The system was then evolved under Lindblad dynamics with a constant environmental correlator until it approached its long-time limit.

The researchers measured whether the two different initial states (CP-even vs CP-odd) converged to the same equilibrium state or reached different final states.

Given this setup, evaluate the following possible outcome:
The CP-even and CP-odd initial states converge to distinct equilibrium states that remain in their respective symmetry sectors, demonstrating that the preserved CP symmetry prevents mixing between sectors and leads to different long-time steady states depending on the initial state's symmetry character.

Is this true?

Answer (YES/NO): YES